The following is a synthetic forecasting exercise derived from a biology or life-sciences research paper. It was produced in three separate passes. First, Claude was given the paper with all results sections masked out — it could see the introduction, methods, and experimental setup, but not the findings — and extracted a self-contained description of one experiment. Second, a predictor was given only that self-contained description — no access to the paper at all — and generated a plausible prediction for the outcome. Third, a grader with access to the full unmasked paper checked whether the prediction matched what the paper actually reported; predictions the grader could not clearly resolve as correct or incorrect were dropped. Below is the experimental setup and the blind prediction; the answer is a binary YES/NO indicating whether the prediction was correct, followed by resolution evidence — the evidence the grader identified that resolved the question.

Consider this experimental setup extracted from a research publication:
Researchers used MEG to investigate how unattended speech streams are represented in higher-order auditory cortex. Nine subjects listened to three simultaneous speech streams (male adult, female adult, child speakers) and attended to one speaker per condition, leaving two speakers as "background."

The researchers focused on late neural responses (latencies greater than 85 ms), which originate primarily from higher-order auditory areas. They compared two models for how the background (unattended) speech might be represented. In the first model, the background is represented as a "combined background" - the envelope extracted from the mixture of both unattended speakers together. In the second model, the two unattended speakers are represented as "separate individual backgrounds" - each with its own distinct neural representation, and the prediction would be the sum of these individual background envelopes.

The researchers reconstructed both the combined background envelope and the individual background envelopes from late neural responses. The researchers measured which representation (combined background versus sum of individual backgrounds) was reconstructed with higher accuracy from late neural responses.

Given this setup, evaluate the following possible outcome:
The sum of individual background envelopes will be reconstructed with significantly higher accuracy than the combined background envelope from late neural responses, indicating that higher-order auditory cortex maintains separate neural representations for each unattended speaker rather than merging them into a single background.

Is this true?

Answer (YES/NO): NO